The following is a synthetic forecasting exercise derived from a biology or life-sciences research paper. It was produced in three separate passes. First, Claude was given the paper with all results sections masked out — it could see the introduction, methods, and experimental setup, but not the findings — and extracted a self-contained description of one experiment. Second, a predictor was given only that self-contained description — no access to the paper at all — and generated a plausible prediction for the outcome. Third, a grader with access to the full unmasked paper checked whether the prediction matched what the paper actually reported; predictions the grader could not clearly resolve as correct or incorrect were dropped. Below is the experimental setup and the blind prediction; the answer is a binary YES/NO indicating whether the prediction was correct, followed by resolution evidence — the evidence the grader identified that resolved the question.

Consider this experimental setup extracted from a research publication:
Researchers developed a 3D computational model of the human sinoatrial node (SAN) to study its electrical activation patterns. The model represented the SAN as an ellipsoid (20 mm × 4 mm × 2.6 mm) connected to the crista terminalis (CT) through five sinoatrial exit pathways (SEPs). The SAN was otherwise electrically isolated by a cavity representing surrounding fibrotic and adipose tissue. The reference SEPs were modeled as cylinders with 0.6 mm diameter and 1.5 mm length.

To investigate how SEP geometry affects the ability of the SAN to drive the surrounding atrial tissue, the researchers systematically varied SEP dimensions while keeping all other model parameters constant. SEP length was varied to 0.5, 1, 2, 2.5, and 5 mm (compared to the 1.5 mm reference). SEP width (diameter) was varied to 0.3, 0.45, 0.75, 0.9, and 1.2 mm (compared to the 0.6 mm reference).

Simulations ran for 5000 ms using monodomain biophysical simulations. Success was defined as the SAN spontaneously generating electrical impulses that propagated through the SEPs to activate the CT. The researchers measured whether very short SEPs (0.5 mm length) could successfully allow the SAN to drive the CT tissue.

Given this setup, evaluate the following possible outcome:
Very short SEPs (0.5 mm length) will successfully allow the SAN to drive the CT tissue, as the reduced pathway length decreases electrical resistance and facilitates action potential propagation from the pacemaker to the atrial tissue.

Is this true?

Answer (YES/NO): NO